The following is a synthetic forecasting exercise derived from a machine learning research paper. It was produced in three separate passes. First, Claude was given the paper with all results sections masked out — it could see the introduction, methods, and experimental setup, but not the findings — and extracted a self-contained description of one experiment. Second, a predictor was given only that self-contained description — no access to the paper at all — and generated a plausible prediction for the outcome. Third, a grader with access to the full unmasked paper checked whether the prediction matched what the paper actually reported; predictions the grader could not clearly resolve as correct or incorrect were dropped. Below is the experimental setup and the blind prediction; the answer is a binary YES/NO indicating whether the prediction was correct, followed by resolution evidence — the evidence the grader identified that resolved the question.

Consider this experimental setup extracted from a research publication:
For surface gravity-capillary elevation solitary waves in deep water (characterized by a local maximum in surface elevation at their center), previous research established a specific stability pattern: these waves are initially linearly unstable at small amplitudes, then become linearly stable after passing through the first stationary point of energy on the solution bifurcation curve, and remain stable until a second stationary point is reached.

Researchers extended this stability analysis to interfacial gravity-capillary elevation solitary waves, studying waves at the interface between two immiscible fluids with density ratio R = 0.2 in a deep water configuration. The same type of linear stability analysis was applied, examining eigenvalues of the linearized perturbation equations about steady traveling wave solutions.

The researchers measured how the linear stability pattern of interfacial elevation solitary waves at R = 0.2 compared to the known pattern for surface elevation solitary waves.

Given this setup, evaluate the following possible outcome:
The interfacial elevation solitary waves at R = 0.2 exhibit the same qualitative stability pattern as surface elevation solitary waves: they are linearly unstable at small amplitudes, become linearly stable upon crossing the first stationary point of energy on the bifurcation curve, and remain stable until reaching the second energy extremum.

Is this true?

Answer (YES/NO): NO